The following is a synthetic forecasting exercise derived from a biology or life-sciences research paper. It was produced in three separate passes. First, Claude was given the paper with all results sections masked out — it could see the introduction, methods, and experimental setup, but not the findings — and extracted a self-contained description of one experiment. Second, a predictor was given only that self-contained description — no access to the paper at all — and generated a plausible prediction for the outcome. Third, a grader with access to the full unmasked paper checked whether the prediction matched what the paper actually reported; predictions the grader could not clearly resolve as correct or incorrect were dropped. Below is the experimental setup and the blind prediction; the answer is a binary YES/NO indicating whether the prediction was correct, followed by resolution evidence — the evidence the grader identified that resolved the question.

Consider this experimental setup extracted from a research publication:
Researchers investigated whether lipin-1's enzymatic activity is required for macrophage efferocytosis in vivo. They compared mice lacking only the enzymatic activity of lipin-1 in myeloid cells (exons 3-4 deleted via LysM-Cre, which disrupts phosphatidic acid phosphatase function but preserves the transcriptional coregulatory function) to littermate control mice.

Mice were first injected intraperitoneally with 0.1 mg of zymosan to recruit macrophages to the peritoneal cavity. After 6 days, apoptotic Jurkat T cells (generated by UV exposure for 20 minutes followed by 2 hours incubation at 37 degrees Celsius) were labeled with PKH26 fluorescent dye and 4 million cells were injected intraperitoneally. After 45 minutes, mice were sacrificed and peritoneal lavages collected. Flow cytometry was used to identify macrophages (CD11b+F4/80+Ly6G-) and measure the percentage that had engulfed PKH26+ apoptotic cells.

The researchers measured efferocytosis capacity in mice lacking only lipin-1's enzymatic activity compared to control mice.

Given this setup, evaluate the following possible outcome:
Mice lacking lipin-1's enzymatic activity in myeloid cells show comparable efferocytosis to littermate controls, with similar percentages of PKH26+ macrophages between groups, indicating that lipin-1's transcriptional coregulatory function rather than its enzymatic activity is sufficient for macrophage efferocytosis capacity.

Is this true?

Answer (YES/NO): YES